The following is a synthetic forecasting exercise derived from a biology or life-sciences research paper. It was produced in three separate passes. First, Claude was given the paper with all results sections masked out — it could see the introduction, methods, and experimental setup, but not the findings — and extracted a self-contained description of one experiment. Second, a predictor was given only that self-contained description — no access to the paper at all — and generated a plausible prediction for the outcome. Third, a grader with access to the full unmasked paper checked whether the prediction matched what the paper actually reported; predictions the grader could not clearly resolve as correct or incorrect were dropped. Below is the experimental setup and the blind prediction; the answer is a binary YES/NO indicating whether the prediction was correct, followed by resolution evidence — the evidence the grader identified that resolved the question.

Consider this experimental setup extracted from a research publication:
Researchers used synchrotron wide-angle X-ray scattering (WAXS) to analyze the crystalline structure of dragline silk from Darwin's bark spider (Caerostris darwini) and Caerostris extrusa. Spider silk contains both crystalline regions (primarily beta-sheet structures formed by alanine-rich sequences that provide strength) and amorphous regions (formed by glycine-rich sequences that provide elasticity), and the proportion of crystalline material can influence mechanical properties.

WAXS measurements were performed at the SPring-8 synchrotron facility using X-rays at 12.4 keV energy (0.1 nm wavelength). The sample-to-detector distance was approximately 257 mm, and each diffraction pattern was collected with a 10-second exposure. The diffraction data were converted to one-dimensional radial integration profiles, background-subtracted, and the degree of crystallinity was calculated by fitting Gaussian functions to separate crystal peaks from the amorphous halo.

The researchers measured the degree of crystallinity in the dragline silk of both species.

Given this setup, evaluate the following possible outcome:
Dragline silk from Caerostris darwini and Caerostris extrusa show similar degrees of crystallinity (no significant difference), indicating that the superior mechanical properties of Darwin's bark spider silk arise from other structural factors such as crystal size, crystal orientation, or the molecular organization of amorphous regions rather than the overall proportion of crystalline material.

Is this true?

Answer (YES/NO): NO